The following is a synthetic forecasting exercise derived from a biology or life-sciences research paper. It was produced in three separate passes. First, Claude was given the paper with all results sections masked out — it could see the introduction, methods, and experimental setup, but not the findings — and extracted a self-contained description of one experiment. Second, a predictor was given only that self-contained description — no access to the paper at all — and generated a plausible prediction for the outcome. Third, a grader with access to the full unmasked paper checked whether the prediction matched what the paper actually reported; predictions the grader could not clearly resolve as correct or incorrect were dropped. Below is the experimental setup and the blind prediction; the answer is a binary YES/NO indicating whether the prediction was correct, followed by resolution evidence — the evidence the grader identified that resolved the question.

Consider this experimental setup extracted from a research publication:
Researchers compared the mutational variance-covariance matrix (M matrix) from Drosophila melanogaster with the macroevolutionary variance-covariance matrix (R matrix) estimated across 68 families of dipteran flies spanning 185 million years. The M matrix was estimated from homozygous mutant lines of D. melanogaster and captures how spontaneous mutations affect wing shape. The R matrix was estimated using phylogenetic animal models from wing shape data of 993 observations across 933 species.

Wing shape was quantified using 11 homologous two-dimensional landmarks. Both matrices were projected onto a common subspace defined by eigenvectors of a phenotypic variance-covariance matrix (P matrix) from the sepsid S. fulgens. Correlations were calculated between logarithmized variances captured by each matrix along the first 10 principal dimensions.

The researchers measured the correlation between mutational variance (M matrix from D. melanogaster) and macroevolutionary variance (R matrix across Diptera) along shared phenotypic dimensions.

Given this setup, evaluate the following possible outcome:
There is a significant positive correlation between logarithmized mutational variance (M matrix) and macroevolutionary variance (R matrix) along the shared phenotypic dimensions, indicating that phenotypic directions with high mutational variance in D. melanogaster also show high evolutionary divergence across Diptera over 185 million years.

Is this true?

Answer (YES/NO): YES